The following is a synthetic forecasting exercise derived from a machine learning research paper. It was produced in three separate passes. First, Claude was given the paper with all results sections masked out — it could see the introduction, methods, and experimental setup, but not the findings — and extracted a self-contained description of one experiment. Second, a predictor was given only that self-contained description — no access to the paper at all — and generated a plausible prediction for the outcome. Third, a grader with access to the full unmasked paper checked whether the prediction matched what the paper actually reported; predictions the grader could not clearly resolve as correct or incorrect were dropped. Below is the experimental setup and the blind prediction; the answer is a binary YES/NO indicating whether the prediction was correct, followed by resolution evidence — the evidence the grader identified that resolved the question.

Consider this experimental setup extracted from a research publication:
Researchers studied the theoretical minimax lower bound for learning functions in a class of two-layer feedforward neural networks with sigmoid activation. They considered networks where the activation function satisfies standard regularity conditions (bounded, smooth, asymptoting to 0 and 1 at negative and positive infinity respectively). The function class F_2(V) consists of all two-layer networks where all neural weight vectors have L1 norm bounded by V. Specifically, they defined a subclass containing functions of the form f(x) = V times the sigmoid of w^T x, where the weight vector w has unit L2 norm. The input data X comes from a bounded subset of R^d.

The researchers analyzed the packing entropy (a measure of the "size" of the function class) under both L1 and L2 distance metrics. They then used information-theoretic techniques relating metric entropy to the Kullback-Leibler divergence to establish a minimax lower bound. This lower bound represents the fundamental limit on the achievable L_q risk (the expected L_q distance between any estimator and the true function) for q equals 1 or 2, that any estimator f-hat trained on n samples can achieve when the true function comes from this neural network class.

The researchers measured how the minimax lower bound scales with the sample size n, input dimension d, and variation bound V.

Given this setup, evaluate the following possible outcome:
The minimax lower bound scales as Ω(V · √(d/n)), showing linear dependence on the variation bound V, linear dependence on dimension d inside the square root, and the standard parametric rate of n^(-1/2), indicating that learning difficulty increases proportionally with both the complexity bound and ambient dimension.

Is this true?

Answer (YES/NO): YES